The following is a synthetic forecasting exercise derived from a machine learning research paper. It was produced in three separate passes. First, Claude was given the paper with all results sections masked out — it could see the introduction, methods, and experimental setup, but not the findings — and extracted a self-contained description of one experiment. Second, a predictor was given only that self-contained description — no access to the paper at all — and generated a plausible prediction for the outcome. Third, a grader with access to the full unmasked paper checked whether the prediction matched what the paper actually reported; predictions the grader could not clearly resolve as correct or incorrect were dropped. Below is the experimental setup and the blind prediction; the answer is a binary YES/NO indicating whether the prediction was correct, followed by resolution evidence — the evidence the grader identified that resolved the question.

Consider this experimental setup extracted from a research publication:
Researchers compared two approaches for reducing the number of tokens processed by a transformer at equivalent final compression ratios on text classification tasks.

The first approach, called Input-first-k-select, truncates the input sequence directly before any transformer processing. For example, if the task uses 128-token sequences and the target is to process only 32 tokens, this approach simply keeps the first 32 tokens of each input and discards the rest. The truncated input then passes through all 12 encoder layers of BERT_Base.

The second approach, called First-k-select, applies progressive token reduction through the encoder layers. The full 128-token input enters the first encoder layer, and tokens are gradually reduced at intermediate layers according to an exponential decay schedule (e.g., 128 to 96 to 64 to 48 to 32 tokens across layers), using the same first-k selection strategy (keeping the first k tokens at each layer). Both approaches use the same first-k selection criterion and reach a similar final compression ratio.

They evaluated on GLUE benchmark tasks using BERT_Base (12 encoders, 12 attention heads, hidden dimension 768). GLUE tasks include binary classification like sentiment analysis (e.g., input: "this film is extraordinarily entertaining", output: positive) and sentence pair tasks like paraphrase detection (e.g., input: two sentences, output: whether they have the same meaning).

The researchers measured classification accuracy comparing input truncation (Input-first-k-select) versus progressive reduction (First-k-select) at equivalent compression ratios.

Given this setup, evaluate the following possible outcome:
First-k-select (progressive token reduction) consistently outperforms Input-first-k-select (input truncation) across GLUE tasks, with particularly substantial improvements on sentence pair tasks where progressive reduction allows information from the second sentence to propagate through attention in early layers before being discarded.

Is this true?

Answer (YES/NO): NO